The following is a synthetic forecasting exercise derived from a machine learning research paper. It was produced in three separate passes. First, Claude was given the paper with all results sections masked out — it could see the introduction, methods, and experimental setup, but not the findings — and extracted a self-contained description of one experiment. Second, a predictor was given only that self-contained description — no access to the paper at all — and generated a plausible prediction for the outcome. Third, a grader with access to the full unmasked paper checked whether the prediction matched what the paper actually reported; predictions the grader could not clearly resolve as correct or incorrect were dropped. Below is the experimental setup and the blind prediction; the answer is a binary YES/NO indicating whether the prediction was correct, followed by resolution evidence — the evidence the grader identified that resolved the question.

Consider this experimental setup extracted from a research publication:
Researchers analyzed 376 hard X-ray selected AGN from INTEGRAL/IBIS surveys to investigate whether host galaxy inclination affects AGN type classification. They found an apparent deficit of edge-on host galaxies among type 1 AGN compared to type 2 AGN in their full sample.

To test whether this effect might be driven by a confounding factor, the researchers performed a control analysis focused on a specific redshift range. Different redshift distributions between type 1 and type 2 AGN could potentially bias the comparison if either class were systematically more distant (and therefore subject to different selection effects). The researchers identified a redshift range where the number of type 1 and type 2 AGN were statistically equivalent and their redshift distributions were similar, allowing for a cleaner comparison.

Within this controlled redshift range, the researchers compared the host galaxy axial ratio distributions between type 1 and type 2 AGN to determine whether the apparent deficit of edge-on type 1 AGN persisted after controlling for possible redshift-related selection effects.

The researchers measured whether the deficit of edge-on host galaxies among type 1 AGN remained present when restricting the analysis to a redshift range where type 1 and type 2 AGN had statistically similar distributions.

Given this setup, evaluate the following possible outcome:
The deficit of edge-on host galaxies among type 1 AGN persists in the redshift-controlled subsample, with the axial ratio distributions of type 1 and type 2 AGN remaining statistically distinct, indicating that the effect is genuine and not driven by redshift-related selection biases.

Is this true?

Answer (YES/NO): YES